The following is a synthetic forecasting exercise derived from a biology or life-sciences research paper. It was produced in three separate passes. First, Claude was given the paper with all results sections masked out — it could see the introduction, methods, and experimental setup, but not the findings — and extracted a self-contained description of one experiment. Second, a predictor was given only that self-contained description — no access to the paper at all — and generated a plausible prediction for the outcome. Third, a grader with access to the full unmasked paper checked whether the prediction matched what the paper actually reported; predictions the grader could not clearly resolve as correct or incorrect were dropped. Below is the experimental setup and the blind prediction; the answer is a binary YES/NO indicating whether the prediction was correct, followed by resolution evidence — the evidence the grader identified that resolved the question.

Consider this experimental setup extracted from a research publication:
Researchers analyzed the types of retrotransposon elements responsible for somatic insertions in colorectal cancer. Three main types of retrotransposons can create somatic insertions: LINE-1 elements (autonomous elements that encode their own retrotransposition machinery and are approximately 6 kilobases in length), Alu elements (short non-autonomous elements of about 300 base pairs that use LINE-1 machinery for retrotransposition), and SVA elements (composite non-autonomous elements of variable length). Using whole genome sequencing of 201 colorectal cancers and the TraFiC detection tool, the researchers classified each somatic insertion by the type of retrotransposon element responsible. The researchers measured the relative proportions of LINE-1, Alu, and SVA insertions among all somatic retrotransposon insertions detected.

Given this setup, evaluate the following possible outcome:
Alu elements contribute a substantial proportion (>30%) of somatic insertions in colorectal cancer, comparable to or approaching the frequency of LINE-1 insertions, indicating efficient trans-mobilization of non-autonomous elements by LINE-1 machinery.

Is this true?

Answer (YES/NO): NO